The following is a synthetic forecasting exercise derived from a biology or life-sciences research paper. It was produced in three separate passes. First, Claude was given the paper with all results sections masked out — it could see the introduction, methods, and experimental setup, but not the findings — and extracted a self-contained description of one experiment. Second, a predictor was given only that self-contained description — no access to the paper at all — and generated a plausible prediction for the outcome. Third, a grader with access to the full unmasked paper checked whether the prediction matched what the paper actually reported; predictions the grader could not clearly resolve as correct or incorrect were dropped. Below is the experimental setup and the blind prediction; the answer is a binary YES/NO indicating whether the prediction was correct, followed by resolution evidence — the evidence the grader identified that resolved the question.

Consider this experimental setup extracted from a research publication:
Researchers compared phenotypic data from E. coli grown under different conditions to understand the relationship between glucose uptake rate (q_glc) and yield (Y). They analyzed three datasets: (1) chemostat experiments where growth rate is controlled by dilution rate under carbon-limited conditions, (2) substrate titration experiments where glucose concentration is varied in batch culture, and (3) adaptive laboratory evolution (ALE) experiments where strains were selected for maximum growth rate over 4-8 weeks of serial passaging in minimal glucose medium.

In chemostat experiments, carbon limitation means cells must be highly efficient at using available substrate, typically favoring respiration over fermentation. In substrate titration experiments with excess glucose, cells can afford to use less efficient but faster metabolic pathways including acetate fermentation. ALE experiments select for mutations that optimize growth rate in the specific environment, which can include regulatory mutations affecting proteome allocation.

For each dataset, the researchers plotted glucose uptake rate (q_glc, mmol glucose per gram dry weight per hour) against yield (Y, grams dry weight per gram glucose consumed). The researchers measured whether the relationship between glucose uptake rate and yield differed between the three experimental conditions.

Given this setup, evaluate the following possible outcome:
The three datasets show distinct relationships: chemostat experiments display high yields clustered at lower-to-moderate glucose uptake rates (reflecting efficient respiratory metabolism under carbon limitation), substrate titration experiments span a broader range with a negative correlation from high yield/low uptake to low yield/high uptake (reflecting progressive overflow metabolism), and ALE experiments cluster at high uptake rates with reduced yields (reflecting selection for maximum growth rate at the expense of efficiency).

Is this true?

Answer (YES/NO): NO